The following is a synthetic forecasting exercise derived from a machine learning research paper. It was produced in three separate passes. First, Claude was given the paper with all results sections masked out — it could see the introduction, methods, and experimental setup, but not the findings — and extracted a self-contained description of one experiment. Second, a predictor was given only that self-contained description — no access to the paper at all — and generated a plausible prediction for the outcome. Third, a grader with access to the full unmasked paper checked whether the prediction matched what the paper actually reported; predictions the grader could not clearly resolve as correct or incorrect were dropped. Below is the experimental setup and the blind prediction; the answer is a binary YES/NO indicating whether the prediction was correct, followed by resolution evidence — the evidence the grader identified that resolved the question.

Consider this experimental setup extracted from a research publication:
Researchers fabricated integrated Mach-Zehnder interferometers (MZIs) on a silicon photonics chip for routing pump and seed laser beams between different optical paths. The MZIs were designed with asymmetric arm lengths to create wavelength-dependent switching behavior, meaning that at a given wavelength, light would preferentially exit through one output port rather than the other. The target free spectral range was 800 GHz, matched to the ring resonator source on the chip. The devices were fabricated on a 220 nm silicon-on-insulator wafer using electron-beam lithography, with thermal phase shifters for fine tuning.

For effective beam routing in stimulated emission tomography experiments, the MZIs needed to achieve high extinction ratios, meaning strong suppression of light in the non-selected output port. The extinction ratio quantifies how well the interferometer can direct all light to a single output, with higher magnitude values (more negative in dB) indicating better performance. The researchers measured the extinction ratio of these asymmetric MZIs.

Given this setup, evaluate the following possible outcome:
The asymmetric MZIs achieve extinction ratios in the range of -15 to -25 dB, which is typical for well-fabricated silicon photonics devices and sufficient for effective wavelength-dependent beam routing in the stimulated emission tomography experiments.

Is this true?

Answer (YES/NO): NO